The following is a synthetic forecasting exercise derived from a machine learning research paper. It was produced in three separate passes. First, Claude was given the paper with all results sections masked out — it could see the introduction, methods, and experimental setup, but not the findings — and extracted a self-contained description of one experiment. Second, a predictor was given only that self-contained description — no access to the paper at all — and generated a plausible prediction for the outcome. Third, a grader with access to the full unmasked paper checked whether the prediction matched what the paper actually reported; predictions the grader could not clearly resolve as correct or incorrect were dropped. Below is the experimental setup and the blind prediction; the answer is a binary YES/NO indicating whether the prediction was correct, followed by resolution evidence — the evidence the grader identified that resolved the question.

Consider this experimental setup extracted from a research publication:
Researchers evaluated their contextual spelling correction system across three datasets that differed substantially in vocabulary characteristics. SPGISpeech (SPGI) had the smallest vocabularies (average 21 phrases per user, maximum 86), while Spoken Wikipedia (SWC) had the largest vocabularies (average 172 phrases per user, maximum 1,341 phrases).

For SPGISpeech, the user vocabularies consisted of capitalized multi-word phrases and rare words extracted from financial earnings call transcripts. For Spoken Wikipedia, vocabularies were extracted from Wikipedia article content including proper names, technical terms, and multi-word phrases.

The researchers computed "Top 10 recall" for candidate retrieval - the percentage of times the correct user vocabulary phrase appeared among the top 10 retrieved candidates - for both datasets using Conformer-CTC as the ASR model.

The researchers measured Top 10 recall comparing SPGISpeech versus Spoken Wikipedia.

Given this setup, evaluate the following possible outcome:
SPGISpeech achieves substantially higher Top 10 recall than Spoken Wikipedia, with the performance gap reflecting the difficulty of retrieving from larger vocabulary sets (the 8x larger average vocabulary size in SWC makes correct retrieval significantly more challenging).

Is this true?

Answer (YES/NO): NO